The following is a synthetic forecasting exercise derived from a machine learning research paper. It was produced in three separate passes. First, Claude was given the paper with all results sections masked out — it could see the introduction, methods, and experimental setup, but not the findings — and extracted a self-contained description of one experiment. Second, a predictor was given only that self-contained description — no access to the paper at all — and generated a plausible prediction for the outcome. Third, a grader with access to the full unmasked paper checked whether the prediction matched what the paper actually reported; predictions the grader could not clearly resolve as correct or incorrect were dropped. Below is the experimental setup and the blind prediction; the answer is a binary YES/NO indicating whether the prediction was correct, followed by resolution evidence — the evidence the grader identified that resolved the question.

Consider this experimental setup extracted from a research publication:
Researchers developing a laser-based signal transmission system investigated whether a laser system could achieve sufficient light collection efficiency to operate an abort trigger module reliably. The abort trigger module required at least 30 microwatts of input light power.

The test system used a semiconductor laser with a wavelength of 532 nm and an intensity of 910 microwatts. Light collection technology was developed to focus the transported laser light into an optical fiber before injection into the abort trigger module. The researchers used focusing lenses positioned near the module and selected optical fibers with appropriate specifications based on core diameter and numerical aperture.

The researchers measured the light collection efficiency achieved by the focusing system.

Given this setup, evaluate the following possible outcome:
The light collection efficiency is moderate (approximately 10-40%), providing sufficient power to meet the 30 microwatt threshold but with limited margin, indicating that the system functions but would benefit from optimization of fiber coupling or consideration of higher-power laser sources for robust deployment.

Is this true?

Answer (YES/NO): NO